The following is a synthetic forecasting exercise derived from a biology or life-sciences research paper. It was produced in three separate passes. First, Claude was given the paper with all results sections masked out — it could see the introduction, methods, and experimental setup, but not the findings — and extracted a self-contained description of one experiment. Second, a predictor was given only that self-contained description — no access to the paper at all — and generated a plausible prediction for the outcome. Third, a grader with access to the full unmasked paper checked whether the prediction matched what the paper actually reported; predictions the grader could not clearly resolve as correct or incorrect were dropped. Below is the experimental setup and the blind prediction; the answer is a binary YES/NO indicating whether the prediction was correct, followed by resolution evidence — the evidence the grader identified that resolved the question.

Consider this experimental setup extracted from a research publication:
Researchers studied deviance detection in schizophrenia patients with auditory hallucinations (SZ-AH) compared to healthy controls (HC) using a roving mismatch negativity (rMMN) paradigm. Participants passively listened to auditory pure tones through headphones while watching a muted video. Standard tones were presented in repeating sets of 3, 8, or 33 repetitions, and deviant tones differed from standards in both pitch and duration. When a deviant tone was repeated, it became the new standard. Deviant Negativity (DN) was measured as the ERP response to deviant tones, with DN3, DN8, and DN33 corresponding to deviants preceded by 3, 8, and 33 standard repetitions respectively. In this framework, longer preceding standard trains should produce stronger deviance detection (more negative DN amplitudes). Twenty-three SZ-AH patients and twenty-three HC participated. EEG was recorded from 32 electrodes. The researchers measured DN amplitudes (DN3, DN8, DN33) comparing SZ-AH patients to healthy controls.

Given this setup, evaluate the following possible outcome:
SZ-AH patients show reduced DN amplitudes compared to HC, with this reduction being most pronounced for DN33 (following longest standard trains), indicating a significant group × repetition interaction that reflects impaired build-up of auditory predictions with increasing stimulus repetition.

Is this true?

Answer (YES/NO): NO